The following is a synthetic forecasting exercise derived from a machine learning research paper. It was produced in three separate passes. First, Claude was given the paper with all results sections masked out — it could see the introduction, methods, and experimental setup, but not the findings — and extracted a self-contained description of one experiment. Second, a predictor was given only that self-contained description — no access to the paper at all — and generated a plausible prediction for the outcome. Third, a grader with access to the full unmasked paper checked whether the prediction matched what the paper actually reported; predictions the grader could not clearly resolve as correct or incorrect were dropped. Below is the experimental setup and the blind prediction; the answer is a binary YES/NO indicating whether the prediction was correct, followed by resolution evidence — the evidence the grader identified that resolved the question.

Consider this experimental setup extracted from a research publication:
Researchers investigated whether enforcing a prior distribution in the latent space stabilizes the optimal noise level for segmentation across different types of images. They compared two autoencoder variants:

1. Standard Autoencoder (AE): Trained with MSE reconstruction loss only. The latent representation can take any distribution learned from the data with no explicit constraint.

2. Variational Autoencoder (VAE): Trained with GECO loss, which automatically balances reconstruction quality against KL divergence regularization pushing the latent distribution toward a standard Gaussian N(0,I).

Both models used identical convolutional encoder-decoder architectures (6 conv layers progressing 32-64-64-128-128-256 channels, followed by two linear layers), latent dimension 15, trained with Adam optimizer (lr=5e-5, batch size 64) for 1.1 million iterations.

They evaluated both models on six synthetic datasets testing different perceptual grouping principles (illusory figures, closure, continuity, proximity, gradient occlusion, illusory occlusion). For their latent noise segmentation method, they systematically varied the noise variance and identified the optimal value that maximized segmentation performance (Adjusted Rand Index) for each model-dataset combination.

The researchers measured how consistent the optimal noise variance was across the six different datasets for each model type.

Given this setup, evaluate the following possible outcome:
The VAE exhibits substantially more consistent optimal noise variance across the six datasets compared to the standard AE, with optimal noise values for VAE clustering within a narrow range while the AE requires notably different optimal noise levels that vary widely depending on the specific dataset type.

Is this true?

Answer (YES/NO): YES